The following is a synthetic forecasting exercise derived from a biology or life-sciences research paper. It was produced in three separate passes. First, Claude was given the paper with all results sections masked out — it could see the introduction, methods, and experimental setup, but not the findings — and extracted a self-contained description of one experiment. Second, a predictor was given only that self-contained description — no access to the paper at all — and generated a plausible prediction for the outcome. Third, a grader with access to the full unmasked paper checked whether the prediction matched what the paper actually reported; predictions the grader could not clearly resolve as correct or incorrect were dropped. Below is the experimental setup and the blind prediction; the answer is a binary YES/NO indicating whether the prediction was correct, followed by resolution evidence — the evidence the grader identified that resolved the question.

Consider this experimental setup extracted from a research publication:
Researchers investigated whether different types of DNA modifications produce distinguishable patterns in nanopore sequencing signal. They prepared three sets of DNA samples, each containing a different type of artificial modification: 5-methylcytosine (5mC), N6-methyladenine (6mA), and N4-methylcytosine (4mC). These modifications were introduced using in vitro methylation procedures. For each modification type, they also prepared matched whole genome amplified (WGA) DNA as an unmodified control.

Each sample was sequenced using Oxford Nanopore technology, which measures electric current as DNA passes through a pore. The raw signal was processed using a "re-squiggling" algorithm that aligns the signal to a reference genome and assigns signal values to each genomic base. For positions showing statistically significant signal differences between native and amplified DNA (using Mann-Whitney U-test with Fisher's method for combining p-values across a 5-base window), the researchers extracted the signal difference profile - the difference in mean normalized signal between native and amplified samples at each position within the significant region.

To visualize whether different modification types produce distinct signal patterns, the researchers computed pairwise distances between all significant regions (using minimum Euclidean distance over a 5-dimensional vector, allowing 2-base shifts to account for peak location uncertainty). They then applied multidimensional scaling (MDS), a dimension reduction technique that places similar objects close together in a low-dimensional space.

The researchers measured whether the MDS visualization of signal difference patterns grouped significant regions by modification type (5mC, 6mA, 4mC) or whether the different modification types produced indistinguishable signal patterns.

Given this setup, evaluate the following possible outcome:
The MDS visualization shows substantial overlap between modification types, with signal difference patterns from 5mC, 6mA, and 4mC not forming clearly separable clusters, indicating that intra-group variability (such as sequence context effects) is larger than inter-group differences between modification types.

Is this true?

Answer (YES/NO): NO